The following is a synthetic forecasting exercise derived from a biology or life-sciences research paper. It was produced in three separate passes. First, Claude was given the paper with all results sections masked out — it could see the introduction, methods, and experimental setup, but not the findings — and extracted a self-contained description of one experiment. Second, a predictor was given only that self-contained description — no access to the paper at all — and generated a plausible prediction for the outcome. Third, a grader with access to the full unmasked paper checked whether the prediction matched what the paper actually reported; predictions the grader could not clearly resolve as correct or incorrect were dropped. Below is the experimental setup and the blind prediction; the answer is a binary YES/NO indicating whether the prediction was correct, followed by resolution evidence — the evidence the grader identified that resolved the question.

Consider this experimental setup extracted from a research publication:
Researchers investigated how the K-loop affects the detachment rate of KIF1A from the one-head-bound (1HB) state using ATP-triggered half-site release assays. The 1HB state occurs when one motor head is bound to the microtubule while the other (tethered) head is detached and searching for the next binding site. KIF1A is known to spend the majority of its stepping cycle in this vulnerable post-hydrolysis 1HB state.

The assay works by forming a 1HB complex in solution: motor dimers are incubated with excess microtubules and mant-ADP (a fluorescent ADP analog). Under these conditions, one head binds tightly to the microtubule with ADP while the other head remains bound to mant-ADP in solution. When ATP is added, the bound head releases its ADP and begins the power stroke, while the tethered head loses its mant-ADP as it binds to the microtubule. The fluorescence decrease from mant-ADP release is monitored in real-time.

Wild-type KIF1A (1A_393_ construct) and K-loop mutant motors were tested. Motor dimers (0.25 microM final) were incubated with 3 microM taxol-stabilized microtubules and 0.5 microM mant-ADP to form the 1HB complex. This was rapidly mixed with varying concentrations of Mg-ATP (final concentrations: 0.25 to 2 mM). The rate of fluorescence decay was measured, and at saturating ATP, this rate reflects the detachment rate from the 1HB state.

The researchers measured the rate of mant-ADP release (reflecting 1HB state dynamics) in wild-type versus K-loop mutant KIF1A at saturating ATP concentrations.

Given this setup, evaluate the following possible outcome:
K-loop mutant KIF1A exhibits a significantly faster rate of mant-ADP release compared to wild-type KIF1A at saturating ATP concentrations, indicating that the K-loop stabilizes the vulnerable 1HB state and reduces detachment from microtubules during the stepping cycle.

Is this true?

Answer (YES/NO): NO